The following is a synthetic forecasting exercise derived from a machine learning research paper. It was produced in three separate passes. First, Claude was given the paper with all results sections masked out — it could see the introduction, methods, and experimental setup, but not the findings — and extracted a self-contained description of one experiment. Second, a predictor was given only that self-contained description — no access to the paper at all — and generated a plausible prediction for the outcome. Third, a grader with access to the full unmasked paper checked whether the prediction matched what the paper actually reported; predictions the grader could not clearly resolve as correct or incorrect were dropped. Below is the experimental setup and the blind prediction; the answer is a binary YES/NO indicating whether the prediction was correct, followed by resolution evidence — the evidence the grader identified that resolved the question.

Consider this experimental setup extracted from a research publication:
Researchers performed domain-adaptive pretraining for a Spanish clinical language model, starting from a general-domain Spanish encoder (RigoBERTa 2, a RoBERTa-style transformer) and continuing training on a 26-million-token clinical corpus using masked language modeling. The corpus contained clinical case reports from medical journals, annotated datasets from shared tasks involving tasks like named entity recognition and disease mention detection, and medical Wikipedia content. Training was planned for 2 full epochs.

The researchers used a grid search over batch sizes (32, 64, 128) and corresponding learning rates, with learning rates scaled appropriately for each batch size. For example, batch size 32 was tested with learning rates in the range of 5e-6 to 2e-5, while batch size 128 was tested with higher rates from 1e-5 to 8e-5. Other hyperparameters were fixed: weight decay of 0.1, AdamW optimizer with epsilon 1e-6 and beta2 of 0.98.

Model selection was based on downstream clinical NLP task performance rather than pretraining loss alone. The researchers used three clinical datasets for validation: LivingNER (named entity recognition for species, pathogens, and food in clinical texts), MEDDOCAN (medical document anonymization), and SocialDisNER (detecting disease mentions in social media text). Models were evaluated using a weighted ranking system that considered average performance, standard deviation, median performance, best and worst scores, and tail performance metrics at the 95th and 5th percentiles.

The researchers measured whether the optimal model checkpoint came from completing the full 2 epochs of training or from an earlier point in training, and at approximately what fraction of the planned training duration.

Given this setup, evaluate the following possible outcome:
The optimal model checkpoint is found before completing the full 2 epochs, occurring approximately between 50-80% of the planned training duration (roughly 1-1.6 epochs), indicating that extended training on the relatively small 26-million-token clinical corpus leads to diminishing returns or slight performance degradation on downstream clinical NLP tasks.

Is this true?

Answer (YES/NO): NO